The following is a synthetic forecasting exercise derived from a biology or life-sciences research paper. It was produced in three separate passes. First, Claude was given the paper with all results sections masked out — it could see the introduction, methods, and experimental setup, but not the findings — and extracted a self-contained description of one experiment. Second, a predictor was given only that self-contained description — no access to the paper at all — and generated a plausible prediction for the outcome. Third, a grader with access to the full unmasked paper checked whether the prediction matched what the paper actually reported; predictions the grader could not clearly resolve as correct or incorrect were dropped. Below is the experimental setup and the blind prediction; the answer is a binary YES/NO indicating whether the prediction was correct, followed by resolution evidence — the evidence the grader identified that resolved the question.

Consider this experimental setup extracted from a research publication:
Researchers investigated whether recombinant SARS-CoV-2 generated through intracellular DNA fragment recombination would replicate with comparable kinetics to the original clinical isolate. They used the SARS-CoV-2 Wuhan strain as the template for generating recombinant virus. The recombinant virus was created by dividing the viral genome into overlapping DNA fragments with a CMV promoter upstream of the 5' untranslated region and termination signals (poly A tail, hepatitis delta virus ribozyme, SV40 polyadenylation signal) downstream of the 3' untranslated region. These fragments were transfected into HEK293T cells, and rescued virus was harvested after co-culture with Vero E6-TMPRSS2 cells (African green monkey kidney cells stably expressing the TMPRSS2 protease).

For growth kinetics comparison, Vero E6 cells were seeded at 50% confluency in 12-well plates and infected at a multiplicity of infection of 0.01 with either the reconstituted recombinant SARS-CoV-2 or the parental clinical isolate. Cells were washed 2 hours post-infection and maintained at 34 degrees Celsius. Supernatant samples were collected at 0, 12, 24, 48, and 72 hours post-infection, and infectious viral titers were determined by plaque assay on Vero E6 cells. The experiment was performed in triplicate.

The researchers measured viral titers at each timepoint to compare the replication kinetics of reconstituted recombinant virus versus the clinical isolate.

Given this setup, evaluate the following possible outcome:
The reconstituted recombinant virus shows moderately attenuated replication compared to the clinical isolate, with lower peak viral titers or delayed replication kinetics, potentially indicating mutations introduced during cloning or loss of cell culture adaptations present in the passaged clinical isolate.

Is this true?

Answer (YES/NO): YES